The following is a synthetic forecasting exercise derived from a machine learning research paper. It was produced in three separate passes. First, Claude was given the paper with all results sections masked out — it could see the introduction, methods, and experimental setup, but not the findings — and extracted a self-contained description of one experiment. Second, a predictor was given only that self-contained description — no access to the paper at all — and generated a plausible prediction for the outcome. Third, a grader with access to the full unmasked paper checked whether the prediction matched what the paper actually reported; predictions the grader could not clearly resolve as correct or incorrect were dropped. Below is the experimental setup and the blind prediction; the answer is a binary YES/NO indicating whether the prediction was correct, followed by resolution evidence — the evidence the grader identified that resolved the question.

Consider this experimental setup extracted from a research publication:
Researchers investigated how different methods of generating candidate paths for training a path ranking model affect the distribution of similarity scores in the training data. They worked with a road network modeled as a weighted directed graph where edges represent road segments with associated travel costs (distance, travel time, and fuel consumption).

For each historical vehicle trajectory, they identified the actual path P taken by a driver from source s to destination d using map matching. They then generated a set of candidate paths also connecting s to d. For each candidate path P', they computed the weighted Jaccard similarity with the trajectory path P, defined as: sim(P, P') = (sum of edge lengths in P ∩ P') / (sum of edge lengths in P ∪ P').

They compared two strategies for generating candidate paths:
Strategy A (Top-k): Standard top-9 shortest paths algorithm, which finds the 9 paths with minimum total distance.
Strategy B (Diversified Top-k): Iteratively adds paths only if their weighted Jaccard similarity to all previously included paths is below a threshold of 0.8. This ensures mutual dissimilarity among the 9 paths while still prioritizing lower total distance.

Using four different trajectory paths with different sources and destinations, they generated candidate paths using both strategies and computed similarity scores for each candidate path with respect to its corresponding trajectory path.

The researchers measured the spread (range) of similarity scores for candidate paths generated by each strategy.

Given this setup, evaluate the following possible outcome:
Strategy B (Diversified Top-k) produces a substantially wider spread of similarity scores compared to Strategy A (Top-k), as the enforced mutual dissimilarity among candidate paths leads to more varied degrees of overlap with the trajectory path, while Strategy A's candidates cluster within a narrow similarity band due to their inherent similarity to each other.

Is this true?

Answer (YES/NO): YES